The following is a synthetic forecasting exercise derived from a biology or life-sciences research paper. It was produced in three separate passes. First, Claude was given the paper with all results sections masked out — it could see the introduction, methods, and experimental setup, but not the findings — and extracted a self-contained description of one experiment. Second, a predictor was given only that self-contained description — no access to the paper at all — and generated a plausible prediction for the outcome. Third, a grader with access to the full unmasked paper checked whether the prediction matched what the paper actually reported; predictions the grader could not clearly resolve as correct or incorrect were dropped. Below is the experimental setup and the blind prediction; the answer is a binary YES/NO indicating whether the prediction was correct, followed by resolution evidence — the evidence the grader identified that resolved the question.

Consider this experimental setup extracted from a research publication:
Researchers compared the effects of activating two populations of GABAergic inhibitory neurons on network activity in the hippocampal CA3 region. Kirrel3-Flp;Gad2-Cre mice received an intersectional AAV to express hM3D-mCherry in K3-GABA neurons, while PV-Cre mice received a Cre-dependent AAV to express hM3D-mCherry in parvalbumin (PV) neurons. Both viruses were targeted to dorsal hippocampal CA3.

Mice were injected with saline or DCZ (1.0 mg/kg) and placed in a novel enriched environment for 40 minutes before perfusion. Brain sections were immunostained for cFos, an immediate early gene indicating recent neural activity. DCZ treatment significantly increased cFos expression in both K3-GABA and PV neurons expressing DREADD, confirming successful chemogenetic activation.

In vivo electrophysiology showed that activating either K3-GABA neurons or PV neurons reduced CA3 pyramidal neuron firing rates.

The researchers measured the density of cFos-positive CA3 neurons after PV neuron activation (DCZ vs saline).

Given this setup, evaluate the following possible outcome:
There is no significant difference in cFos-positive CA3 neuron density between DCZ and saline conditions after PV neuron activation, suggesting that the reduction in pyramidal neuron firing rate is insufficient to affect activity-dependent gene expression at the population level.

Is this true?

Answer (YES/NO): YES